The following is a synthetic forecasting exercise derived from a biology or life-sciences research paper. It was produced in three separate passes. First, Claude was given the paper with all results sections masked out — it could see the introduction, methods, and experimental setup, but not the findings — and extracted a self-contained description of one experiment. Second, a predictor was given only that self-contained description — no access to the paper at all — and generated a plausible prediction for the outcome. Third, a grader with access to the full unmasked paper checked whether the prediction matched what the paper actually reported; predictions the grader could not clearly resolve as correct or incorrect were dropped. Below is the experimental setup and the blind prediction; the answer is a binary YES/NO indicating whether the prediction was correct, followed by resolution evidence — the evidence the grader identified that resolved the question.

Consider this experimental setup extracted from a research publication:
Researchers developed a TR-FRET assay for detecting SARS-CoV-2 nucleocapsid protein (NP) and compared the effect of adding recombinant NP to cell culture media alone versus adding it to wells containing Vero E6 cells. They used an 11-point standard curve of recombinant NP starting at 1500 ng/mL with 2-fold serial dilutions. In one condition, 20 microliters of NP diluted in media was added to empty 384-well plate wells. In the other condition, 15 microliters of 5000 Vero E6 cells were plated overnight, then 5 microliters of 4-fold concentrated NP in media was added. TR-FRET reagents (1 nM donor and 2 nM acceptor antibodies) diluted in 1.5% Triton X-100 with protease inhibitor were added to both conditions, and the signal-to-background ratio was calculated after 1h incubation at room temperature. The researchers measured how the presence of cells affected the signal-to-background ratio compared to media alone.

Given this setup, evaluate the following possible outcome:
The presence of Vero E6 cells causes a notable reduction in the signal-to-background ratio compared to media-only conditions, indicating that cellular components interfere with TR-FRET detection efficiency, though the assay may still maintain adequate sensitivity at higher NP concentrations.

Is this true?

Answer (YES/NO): NO